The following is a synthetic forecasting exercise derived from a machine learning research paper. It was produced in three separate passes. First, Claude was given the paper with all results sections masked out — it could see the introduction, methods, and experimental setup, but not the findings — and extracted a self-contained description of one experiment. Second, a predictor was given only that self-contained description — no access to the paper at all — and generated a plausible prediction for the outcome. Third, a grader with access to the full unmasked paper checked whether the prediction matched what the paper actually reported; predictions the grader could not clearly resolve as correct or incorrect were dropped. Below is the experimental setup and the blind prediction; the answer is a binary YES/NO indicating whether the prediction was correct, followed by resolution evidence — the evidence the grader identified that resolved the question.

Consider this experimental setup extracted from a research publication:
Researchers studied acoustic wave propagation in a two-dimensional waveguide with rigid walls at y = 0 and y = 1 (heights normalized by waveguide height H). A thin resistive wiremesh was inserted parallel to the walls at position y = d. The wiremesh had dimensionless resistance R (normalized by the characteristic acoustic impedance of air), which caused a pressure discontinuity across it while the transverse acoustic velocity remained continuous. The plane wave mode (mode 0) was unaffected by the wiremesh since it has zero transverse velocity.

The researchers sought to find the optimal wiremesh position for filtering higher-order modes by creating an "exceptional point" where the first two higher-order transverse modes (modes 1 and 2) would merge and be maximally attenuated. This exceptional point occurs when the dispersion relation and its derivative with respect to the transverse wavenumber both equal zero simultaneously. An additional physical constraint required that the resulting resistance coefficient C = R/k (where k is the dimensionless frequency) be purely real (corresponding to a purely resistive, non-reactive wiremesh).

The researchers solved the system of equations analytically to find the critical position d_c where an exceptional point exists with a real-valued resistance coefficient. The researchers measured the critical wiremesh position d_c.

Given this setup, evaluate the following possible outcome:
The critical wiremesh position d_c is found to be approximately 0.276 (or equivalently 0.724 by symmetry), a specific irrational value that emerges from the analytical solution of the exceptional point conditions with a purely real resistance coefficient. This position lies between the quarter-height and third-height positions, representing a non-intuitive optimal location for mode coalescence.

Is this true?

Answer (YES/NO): NO